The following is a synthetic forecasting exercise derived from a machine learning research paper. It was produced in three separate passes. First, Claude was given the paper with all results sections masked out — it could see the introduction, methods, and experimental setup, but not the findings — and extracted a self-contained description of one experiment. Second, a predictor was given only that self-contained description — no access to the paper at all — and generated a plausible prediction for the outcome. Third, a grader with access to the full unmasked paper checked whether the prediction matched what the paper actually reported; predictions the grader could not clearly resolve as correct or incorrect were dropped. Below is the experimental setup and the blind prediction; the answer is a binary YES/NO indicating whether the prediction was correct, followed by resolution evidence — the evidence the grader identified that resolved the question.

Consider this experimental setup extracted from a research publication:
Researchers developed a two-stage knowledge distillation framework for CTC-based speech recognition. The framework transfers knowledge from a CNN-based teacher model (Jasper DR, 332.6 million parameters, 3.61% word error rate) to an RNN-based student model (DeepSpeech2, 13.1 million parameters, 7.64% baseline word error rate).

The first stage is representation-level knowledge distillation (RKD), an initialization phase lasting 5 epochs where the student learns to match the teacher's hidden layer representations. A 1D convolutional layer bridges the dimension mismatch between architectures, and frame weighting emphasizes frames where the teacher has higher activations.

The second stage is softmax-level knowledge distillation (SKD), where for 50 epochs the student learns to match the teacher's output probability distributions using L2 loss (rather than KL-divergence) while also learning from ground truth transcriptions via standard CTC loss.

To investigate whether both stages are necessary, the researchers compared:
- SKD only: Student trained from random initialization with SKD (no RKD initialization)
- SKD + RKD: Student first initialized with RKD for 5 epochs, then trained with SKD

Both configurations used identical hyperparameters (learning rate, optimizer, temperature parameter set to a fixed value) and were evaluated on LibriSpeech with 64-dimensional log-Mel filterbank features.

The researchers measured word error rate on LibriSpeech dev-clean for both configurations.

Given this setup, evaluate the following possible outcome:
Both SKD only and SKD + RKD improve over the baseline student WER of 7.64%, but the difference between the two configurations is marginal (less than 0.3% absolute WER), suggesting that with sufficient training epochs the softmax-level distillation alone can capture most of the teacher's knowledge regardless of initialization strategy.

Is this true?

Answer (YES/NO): NO